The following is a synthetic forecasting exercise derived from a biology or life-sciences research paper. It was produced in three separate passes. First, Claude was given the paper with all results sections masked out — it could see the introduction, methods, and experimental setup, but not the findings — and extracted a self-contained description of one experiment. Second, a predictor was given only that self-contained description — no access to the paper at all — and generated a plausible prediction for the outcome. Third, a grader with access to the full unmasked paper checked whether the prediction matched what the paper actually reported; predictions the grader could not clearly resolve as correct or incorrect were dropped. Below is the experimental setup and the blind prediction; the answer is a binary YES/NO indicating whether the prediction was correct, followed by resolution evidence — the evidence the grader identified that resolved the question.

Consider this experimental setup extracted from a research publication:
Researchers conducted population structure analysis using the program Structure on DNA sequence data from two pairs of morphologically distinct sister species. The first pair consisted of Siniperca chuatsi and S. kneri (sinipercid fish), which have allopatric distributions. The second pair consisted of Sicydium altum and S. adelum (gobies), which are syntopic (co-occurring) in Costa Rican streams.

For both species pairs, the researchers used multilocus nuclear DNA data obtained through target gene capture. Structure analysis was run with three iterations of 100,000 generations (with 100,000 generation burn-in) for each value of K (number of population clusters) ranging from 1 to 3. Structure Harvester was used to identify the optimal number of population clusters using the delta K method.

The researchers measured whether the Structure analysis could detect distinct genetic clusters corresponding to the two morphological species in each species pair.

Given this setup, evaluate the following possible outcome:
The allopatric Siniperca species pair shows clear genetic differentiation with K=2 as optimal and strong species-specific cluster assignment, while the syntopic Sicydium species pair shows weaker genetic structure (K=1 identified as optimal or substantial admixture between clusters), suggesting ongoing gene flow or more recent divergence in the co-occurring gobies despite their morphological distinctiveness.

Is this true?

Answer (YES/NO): YES